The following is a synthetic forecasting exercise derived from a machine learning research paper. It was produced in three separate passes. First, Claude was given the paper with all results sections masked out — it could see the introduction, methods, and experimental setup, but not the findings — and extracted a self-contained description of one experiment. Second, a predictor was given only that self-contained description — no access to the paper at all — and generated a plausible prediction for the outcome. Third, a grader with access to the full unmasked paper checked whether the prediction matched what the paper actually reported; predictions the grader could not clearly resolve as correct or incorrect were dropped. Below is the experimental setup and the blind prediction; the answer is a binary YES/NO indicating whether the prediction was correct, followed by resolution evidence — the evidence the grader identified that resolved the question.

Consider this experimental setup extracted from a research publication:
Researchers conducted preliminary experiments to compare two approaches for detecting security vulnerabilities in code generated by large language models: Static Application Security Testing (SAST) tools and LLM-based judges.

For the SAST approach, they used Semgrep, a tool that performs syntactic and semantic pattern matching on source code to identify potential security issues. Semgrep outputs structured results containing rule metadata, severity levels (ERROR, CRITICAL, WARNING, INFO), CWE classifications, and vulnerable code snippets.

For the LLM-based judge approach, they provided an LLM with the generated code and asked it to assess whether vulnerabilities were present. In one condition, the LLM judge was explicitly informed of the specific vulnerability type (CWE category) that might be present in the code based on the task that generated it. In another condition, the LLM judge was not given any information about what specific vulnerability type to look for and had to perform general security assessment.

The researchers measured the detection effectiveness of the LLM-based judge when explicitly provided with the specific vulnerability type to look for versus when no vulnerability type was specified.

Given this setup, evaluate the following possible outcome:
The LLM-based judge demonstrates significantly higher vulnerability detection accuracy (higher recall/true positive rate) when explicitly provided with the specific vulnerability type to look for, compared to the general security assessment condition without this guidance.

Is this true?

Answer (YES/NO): YES